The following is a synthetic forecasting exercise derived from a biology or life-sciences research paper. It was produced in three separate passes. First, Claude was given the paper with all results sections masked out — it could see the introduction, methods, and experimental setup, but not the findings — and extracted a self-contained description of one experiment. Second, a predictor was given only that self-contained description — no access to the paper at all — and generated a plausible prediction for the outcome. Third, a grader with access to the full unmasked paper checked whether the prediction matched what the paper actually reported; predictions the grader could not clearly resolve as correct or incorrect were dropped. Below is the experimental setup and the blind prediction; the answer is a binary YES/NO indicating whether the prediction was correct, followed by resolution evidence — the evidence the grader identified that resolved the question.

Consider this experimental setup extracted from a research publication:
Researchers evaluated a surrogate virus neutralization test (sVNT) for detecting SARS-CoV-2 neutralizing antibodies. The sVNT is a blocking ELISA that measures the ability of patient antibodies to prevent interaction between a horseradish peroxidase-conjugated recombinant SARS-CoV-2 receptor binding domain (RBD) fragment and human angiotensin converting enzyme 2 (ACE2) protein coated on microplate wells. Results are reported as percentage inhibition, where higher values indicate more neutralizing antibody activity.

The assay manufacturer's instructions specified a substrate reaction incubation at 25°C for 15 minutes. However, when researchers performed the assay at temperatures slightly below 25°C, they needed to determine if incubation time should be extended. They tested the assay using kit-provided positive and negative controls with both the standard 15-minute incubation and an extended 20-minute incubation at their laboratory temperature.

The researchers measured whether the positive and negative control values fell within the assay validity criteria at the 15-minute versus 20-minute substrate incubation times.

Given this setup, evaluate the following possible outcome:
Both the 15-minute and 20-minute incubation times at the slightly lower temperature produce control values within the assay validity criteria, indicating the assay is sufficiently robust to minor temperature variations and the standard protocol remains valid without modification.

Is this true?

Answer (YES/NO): NO